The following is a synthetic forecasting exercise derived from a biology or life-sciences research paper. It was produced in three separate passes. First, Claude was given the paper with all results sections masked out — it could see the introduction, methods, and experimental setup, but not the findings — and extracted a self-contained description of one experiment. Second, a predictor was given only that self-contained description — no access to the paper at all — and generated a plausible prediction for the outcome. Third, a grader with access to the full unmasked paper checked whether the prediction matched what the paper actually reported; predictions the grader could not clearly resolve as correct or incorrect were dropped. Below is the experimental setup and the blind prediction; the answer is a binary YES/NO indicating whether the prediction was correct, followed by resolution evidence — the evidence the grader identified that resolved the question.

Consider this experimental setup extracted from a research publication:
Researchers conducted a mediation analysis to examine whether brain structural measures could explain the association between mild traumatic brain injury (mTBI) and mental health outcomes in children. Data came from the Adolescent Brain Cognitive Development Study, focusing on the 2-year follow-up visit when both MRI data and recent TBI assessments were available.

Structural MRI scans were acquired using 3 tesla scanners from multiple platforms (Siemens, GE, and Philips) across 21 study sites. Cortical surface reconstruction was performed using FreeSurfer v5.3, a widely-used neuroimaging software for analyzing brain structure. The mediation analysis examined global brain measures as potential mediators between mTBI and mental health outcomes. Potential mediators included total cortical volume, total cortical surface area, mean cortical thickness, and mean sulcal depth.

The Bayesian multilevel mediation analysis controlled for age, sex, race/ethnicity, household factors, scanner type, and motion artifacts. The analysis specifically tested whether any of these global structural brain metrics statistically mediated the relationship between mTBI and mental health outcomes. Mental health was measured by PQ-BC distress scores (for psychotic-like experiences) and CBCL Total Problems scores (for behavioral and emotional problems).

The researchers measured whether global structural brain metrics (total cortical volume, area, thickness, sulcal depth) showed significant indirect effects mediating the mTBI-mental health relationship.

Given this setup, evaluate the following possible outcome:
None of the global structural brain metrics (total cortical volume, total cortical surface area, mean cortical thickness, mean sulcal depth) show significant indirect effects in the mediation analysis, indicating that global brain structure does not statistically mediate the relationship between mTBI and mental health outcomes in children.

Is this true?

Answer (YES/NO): YES